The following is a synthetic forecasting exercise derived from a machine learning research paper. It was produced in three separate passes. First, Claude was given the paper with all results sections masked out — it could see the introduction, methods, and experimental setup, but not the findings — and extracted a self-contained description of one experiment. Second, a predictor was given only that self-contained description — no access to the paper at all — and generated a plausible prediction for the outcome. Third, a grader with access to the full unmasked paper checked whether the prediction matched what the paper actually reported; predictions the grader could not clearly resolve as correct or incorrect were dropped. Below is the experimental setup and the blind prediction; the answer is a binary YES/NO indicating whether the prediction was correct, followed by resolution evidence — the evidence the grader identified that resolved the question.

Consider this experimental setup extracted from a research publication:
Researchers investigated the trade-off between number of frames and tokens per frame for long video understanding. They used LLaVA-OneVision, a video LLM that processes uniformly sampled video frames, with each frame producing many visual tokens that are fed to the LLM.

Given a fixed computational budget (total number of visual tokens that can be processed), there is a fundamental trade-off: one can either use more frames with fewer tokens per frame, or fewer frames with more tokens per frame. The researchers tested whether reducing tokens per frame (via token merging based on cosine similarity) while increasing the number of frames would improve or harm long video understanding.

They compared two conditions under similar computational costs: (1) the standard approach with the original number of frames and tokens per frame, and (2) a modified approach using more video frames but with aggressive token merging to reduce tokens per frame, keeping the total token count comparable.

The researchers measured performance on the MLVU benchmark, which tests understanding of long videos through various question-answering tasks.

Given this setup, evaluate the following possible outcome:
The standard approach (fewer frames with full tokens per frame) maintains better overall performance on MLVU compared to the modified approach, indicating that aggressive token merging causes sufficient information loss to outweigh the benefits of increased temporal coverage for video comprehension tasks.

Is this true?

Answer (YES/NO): NO